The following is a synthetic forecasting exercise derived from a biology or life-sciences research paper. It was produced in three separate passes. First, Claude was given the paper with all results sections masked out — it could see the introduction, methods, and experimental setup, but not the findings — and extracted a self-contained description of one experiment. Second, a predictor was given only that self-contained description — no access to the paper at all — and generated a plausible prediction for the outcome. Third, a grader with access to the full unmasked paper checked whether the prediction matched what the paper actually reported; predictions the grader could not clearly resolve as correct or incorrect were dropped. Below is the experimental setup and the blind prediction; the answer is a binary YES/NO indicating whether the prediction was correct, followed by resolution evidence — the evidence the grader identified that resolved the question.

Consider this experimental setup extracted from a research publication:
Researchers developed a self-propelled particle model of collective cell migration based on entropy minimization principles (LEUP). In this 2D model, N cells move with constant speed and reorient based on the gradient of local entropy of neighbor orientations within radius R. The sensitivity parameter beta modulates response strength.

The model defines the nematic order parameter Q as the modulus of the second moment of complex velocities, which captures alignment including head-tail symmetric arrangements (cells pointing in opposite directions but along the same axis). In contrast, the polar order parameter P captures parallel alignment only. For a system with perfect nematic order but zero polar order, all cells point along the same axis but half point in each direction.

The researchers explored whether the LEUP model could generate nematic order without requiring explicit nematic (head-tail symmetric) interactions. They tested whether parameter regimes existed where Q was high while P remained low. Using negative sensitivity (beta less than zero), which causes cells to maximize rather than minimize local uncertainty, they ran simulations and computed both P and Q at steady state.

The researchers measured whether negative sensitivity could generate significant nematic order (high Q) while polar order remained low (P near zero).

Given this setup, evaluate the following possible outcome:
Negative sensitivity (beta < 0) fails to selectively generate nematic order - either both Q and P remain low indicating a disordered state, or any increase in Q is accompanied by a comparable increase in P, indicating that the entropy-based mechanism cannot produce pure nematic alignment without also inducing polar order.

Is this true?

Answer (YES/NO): YES